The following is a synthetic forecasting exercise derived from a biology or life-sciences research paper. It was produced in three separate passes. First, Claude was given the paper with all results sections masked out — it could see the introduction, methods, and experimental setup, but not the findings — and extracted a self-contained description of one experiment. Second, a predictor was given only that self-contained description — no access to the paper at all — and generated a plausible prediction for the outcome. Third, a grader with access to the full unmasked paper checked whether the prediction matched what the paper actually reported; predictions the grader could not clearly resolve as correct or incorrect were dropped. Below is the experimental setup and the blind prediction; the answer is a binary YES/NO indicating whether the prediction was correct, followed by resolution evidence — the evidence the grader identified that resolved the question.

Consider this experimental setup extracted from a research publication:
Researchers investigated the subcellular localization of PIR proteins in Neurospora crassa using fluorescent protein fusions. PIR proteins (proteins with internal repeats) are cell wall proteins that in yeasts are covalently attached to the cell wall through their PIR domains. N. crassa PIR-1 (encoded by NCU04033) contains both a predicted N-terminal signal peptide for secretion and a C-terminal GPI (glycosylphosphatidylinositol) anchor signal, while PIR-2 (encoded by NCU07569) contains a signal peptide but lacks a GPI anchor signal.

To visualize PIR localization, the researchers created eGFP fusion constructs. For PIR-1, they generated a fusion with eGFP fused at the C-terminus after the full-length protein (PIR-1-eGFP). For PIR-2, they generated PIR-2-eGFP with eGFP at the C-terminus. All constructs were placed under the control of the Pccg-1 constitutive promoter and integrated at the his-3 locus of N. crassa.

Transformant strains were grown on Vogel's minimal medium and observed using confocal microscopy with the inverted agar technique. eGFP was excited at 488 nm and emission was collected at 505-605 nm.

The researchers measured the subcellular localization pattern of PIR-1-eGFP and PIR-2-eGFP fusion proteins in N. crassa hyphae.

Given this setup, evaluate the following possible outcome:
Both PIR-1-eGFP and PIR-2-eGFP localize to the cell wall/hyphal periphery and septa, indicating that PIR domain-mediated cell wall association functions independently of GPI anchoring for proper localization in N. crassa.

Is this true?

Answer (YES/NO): NO